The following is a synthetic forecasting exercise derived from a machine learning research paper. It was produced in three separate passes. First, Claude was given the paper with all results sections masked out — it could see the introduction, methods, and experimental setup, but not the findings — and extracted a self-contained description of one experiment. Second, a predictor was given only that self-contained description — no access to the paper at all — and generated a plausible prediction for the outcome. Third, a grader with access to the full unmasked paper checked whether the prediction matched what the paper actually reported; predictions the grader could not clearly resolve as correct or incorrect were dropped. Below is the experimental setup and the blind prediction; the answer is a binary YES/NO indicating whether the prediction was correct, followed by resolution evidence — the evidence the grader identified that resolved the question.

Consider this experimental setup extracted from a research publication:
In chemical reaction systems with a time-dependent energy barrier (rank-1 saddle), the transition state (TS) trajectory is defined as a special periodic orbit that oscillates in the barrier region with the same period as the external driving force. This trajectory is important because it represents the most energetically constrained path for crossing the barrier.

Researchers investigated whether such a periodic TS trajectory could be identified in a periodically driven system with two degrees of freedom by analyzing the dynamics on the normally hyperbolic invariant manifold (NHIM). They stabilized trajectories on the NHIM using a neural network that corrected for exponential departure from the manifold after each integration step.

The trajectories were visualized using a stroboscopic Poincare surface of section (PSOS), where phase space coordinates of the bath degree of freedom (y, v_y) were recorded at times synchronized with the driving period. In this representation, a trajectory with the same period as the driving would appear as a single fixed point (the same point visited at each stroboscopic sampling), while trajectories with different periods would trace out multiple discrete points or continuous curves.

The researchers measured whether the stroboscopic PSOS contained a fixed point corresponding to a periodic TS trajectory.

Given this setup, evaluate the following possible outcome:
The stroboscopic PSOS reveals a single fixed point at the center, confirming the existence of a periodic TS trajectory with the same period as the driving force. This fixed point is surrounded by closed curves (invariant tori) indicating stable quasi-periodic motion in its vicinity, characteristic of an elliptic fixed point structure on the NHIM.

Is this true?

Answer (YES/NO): YES